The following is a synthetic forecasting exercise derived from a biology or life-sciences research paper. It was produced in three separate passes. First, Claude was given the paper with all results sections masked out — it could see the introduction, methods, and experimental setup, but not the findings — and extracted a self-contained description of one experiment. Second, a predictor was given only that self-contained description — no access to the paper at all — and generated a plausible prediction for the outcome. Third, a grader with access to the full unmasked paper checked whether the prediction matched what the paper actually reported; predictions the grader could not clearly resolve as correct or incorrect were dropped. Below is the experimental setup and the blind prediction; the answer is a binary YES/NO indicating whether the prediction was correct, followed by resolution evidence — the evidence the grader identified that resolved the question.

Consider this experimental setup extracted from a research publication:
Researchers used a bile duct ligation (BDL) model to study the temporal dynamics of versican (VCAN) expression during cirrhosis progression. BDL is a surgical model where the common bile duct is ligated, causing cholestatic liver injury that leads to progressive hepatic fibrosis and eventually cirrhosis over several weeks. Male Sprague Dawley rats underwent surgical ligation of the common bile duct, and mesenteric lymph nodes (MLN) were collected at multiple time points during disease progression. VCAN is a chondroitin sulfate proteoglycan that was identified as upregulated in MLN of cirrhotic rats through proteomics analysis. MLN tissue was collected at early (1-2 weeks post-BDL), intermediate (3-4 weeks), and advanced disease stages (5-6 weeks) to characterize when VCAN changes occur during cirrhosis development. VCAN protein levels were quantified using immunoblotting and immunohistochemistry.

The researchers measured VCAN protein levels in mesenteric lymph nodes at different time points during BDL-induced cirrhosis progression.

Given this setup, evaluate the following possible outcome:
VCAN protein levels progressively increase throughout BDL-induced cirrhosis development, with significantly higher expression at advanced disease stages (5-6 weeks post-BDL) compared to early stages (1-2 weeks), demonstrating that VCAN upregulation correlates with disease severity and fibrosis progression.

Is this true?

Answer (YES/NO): YES